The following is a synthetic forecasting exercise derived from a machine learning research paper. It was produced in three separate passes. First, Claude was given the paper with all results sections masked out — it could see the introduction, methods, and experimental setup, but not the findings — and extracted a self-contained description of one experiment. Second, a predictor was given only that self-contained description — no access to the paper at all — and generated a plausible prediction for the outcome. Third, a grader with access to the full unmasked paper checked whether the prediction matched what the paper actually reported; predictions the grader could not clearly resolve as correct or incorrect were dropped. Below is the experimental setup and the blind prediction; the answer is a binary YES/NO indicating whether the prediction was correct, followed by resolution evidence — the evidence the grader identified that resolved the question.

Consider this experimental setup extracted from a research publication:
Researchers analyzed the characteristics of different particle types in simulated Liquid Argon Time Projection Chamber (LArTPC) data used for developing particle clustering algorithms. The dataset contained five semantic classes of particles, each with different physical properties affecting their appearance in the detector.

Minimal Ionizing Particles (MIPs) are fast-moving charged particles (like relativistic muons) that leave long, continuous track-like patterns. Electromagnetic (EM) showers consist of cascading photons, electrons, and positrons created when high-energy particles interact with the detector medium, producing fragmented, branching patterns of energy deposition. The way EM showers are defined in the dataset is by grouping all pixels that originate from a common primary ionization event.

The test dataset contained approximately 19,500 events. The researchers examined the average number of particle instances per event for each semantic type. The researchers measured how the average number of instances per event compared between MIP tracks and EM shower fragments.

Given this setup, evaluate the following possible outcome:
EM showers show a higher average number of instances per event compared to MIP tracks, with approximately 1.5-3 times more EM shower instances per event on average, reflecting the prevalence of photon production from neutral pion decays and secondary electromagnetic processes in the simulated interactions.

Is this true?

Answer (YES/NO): YES